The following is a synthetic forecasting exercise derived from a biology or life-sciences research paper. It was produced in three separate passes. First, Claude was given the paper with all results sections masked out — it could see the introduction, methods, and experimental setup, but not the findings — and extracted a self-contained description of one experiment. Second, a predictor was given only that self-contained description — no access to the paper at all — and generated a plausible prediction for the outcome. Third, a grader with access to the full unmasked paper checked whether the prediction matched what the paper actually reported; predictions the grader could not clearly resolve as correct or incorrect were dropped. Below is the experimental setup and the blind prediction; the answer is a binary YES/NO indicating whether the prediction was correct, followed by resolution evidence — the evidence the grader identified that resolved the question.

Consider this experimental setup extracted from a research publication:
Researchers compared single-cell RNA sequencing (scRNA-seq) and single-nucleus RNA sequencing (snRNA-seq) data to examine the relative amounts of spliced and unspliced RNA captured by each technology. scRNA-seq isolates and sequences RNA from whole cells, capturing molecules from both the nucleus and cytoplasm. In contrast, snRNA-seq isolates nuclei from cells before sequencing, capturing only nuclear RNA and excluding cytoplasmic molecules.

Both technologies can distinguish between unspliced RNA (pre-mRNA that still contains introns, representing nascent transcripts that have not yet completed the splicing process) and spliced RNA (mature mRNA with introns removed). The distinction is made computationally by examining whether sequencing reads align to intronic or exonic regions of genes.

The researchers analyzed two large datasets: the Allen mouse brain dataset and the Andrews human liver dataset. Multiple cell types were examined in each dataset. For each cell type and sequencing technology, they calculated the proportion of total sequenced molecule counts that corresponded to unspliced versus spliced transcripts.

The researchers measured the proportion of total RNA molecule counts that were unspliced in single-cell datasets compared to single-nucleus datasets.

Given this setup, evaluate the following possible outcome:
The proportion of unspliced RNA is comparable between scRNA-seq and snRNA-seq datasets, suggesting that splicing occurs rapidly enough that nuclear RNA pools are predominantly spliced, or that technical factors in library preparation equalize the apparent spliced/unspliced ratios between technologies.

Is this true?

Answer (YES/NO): NO